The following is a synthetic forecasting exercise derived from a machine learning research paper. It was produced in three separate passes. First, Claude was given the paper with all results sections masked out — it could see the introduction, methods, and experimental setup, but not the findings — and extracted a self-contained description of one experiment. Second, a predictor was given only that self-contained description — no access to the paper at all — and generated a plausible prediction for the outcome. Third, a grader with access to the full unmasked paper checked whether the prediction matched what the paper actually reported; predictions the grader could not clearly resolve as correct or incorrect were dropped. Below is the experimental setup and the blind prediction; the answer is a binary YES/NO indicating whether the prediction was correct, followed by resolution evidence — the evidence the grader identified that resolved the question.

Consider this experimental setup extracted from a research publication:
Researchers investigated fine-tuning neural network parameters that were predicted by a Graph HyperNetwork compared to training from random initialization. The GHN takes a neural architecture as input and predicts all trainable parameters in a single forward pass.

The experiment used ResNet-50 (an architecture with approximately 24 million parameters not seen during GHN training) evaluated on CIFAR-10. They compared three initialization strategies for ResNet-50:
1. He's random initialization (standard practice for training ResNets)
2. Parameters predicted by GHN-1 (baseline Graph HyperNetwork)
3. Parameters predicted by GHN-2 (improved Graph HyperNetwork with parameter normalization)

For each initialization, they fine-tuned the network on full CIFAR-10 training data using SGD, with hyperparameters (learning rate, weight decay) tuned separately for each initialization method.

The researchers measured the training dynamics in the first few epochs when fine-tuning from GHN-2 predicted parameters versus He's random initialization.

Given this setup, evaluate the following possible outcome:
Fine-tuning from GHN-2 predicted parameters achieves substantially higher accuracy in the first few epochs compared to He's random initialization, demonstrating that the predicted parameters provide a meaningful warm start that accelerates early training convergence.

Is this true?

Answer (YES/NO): YES